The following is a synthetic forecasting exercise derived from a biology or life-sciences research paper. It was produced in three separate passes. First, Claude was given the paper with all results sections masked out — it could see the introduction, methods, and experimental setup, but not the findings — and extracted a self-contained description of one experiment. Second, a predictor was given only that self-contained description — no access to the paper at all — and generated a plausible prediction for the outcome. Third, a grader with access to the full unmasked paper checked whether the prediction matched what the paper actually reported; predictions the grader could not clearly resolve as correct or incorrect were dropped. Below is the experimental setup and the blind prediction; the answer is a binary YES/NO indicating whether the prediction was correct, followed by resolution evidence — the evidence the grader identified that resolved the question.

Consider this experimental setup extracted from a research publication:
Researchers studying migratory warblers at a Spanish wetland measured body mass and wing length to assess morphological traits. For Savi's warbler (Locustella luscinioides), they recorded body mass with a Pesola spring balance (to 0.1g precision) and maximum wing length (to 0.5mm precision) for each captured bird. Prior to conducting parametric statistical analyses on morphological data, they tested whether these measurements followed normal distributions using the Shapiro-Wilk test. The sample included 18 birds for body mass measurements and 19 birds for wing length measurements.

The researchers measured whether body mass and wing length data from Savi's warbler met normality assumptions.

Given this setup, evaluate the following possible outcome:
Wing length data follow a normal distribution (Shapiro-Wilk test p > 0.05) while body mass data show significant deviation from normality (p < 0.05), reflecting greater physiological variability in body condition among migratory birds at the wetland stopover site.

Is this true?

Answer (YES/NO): NO